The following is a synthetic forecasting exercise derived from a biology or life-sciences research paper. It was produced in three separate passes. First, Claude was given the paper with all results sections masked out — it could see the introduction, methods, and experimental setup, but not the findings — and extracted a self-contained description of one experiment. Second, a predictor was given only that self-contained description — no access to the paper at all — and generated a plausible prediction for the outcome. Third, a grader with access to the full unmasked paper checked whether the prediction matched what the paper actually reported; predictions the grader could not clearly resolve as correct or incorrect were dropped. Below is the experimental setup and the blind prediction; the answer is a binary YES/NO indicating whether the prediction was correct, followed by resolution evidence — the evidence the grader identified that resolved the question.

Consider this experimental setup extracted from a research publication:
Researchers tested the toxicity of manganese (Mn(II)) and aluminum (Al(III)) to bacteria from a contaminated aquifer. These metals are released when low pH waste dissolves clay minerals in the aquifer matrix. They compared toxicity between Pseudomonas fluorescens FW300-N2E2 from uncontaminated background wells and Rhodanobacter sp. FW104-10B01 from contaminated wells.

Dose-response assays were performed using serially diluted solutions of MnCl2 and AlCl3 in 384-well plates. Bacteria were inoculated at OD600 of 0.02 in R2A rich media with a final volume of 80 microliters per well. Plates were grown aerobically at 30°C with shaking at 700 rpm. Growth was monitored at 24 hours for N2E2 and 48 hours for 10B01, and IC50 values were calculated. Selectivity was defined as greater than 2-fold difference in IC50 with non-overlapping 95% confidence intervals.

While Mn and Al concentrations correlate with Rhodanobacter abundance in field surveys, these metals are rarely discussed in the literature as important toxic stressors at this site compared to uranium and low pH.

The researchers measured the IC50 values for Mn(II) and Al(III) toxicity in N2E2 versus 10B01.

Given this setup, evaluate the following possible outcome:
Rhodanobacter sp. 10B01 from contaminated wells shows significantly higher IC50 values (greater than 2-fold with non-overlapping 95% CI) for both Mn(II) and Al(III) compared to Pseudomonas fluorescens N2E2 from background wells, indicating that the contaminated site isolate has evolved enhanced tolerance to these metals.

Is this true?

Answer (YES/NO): YES